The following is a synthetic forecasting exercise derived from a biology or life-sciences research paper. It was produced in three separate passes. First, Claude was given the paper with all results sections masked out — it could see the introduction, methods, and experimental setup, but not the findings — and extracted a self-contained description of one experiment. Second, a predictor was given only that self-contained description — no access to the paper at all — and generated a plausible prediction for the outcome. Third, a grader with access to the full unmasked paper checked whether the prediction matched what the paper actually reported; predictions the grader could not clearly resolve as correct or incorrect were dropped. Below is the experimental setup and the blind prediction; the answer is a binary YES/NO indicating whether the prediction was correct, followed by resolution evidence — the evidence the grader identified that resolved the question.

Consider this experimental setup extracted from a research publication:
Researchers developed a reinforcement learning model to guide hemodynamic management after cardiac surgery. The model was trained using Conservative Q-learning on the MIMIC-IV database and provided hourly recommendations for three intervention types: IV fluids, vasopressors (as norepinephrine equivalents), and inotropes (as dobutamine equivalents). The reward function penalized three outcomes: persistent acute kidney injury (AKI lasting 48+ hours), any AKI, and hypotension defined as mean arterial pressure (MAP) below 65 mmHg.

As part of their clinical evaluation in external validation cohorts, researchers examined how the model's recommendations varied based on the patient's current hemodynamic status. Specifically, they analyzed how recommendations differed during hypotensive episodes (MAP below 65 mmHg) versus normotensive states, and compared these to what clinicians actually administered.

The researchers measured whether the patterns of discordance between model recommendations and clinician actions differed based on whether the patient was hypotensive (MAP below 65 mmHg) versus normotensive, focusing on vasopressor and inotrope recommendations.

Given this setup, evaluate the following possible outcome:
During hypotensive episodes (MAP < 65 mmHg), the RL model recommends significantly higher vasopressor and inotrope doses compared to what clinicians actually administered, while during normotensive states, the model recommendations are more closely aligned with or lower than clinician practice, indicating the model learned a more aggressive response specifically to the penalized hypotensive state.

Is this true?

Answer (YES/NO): NO